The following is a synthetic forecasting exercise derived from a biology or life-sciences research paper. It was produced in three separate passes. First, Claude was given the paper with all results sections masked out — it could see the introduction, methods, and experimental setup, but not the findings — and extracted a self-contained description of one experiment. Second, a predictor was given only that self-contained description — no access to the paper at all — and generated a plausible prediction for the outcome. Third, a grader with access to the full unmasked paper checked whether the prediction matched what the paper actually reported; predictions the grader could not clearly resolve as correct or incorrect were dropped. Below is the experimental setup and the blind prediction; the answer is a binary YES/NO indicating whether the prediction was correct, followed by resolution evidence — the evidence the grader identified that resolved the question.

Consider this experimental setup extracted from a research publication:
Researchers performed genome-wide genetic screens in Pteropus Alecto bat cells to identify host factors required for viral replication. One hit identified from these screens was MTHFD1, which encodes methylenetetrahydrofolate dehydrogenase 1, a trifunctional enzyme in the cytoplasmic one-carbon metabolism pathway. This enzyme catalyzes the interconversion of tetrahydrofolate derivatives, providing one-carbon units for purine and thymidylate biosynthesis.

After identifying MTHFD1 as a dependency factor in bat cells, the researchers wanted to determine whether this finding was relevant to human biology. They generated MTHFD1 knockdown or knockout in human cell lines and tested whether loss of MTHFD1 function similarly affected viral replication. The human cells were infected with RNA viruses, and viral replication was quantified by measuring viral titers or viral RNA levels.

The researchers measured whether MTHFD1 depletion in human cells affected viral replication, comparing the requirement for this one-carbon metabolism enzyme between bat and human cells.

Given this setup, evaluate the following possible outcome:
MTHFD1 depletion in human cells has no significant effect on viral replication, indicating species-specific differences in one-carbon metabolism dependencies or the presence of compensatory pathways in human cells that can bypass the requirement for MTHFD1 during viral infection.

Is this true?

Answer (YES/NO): NO